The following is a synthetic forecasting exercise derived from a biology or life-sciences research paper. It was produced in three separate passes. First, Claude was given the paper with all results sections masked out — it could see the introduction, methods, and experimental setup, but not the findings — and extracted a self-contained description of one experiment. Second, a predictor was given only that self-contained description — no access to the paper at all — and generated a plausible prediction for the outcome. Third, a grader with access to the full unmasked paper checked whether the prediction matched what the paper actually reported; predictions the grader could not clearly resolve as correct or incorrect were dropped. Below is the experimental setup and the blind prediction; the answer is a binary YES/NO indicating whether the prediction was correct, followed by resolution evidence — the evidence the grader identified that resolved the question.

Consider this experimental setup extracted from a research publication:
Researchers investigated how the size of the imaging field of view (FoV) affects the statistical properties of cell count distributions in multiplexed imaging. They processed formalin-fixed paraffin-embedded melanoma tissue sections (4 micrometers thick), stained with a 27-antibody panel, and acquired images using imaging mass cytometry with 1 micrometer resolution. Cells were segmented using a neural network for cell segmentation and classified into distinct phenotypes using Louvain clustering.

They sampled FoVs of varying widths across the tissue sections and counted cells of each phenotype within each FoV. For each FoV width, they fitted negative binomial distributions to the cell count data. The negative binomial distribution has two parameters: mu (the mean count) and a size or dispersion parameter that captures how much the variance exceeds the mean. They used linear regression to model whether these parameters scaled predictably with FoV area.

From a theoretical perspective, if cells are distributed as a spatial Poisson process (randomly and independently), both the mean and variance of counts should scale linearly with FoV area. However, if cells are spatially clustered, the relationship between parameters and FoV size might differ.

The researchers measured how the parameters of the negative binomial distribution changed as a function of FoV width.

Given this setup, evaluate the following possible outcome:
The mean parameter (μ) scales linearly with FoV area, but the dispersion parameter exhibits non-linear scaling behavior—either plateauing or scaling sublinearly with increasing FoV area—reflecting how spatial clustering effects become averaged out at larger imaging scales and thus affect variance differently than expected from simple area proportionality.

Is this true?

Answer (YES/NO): YES